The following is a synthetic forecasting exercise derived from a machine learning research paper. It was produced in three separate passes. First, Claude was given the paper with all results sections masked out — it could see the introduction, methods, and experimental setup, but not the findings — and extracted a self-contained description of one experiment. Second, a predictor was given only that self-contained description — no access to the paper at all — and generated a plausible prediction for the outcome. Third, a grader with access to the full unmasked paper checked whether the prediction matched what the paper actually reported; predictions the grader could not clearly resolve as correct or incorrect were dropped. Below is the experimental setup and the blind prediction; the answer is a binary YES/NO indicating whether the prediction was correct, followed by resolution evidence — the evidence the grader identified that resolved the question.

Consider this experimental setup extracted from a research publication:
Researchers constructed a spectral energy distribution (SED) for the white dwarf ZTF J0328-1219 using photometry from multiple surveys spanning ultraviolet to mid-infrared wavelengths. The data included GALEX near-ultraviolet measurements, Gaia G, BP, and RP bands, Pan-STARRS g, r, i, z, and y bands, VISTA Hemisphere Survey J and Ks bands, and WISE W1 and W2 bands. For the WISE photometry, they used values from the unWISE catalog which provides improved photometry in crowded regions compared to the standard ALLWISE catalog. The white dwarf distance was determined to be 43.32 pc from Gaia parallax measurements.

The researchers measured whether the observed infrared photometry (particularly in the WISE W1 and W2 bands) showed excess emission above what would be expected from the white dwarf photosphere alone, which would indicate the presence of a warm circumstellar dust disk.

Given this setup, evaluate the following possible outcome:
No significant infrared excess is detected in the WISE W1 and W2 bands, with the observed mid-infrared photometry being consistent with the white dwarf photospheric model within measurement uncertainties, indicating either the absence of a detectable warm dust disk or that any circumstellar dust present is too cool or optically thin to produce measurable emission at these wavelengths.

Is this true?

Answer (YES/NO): YES